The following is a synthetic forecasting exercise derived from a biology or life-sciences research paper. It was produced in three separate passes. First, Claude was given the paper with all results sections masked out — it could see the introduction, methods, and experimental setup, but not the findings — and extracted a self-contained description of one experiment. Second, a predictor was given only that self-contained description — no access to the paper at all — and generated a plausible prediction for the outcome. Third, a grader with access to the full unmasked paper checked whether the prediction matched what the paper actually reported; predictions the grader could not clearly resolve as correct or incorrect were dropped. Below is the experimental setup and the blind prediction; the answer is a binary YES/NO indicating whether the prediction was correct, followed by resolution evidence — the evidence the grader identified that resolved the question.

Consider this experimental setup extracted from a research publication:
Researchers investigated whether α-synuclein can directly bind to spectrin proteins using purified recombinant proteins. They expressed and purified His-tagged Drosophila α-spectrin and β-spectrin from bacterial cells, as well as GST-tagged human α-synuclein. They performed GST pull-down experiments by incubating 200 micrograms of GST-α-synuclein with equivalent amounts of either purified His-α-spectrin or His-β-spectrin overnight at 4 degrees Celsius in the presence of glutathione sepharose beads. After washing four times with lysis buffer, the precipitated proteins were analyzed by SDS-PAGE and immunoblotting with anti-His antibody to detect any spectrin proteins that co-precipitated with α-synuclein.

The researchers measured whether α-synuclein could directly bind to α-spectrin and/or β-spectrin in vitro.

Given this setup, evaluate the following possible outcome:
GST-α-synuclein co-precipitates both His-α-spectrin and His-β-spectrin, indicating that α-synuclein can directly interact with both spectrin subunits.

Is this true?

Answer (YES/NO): NO